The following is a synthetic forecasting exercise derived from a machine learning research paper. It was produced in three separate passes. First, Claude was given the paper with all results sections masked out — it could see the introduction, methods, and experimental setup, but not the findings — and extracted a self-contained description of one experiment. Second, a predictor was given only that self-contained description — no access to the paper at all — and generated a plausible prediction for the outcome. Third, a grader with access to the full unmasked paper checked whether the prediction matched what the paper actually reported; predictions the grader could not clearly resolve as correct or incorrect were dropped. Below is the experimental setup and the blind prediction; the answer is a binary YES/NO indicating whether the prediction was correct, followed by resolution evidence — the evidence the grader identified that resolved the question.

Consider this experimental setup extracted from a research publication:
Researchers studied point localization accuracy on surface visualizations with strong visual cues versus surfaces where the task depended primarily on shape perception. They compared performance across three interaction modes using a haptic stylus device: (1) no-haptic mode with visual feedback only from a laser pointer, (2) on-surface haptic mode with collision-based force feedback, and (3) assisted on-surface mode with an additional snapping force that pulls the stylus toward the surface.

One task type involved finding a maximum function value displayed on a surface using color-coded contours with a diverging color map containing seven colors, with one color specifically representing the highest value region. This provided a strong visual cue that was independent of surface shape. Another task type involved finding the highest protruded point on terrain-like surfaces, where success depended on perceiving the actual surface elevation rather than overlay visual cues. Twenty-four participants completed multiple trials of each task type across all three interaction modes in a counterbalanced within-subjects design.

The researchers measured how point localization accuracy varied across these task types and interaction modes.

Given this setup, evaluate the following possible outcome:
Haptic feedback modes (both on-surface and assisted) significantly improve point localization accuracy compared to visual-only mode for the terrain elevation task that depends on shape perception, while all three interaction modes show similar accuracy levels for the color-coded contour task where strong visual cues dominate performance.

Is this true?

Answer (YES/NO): NO